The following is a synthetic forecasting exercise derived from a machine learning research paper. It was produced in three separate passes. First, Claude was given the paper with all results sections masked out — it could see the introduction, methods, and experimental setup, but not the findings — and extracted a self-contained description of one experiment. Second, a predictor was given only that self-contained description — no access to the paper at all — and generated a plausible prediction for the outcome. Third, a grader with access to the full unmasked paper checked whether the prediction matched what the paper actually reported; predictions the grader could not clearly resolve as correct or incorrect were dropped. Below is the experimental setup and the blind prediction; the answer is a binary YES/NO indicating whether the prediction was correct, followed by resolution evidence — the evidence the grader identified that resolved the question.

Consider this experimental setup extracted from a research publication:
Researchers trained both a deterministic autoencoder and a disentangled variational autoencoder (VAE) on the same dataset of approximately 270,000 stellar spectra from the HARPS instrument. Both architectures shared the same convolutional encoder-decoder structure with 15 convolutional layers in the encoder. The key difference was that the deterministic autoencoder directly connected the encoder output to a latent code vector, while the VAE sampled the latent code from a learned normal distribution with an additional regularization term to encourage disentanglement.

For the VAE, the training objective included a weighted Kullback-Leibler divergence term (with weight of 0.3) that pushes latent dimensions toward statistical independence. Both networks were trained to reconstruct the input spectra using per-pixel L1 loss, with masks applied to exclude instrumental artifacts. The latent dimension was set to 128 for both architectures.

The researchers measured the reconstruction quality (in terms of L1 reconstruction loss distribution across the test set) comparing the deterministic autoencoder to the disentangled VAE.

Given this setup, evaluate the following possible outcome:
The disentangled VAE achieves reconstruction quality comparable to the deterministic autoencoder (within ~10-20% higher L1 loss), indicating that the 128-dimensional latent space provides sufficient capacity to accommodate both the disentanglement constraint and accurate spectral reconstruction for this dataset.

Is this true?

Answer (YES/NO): NO